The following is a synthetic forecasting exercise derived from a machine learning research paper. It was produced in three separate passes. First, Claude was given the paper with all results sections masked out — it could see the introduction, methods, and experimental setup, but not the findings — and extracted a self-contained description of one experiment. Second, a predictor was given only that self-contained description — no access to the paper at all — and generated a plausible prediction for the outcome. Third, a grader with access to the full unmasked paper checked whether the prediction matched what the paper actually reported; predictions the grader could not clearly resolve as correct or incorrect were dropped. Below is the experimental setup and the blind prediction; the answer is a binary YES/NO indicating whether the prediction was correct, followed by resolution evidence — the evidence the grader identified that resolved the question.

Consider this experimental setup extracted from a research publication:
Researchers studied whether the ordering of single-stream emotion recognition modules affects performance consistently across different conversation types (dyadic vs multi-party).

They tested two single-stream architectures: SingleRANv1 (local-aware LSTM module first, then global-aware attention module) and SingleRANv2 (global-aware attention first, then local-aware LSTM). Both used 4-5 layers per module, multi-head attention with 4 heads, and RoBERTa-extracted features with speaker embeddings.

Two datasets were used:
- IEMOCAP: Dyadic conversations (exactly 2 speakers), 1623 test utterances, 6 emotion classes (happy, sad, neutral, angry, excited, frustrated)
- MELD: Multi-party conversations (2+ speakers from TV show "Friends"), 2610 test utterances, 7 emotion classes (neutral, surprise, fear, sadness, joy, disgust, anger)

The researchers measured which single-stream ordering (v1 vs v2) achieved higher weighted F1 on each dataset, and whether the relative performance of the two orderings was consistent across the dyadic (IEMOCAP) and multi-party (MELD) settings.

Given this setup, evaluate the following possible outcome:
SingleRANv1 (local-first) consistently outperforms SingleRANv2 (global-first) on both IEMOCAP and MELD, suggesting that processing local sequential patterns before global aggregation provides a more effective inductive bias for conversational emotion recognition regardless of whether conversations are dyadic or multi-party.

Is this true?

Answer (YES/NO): YES